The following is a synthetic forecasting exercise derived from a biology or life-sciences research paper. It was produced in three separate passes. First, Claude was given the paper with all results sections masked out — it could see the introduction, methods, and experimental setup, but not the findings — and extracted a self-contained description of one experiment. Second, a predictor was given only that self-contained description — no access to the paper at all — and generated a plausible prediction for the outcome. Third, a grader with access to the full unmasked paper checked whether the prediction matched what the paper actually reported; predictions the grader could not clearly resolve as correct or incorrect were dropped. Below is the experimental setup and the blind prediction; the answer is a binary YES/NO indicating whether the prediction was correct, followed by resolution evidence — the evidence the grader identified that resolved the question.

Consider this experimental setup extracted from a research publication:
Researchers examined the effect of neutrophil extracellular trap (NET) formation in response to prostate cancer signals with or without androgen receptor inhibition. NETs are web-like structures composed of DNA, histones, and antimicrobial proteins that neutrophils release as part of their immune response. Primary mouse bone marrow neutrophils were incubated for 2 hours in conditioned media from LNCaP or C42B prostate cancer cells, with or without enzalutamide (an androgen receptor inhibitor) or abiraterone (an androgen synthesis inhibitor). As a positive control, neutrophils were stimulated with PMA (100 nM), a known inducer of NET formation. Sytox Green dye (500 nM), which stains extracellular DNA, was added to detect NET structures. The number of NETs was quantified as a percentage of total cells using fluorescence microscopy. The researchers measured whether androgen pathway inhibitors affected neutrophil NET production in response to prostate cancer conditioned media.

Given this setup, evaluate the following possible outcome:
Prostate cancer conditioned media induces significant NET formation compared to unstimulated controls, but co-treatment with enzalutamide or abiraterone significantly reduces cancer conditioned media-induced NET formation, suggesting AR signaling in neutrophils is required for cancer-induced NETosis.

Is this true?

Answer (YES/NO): NO